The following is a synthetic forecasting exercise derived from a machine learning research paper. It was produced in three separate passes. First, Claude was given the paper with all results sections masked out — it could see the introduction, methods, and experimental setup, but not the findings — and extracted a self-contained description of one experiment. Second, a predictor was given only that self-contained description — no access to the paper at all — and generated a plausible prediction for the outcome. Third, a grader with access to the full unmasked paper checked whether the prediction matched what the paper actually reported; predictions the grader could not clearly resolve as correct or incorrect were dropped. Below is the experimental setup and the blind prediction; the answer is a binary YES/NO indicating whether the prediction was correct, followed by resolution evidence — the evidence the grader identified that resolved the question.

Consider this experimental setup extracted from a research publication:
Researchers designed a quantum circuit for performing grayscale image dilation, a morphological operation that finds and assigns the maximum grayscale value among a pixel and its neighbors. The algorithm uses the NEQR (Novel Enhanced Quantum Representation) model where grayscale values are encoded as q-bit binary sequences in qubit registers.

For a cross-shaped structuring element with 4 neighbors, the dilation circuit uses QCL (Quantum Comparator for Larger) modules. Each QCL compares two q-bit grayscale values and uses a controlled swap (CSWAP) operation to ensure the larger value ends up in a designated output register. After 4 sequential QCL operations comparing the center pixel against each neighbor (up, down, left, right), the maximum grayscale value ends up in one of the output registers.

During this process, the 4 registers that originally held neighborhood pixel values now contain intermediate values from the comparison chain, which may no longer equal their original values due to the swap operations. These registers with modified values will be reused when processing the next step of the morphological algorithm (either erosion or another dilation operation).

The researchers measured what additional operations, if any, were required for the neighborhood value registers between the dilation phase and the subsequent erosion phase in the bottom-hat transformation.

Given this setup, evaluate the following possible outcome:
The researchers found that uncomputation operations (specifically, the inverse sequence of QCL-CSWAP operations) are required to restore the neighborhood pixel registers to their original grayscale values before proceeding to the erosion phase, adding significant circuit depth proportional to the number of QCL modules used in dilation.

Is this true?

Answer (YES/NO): NO